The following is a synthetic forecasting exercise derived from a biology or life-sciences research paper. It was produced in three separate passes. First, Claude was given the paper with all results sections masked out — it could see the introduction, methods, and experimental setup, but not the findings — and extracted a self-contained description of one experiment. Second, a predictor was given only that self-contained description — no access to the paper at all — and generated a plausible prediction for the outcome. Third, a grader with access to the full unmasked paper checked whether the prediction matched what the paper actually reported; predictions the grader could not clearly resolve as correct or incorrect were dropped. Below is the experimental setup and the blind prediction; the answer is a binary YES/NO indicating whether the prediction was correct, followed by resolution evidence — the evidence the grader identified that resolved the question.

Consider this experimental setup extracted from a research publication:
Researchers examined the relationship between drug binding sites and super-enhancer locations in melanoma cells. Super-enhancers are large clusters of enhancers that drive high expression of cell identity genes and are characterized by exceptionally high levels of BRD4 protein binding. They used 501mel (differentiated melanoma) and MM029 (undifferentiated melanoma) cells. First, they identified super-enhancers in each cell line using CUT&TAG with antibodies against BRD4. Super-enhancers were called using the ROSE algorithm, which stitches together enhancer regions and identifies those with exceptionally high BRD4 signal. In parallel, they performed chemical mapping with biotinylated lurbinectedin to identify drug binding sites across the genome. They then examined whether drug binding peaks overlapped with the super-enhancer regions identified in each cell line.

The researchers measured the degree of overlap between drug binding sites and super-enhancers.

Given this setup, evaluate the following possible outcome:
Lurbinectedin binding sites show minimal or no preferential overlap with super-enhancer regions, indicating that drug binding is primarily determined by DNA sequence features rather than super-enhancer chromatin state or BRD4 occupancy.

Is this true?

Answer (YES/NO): NO